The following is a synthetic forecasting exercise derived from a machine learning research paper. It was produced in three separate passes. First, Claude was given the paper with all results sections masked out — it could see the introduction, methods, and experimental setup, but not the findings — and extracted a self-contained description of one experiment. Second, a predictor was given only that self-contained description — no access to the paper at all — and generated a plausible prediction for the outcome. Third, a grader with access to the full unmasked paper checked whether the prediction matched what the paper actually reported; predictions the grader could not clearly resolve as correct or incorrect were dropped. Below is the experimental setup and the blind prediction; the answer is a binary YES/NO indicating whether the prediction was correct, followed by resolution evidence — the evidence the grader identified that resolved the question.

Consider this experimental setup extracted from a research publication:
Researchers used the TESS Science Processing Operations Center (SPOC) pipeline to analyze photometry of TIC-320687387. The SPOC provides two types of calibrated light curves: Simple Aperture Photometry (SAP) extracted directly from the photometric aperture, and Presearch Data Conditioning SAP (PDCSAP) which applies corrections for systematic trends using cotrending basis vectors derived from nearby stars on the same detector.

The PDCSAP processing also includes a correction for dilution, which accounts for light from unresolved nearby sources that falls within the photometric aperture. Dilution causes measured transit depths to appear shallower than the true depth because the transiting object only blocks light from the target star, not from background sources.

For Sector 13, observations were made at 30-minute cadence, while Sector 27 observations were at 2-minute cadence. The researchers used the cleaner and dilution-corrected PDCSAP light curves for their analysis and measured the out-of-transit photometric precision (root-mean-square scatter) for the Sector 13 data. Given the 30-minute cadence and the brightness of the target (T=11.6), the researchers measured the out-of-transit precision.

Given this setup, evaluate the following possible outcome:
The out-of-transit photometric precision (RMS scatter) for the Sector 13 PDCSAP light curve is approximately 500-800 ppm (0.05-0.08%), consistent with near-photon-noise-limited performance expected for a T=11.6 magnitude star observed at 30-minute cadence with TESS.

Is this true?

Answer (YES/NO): NO